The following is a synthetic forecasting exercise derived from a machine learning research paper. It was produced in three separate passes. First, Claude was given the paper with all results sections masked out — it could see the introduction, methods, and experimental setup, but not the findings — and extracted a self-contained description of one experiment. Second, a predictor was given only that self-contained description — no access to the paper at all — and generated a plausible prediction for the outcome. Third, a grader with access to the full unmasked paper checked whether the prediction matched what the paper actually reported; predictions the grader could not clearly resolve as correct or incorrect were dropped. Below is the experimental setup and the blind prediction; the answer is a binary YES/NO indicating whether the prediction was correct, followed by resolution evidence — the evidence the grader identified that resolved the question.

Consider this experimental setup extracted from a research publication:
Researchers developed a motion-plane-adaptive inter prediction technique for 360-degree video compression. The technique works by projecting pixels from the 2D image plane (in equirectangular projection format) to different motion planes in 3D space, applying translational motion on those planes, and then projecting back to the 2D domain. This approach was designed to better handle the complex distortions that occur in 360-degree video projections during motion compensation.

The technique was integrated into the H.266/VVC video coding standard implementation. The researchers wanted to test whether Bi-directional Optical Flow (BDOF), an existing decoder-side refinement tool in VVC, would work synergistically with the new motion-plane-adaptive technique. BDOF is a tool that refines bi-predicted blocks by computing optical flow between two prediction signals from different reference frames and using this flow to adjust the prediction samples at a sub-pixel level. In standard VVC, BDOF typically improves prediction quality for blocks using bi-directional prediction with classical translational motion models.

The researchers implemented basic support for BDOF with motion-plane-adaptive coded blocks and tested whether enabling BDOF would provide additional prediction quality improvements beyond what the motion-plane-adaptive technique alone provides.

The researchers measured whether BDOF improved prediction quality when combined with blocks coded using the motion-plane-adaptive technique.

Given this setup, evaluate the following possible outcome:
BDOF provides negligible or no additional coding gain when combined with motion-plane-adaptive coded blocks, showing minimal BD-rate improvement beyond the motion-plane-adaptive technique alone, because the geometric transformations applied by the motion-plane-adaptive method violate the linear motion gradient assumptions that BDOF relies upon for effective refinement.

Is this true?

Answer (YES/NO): YES